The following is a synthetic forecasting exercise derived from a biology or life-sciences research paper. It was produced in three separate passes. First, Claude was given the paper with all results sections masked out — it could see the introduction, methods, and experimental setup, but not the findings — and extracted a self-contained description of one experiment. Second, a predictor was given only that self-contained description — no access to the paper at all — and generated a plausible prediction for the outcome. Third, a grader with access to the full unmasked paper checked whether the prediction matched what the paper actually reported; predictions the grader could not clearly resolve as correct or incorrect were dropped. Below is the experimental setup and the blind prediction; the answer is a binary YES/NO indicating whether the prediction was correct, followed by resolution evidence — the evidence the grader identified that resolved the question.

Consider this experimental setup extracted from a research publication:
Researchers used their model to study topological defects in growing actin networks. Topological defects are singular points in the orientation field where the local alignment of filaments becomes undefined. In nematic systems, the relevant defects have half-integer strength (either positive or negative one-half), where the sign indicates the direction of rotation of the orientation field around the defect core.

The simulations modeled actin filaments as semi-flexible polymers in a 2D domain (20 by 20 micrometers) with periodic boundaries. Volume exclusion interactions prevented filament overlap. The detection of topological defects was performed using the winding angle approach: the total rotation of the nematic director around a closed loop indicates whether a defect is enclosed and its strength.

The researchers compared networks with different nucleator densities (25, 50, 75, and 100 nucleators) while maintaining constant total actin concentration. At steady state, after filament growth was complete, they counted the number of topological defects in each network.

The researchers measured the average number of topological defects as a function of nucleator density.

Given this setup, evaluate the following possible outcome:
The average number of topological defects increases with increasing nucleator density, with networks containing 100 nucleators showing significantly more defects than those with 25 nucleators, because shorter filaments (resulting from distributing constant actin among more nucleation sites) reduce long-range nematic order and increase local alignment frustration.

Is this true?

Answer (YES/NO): YES